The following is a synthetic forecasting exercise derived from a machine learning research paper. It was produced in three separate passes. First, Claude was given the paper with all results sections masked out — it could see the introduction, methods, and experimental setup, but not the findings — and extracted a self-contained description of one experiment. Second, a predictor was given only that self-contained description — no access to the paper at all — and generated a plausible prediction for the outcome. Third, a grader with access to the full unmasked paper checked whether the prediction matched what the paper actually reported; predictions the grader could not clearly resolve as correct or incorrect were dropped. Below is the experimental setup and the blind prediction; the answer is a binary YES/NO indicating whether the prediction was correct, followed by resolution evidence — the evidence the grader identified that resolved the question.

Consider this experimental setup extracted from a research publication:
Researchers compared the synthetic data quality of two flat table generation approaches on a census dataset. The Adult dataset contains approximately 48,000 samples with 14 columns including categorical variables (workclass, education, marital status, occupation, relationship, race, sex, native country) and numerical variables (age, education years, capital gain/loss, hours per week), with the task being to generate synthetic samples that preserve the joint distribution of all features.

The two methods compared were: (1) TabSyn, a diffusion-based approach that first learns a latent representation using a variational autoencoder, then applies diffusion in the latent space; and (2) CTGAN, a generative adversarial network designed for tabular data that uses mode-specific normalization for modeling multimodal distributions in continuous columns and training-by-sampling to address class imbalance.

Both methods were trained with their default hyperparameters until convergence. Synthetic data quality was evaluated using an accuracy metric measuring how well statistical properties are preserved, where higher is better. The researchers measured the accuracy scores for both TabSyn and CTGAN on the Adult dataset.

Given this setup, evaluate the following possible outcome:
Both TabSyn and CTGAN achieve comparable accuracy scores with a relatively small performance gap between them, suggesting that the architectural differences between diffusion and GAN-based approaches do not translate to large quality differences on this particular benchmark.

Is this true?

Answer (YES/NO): NO